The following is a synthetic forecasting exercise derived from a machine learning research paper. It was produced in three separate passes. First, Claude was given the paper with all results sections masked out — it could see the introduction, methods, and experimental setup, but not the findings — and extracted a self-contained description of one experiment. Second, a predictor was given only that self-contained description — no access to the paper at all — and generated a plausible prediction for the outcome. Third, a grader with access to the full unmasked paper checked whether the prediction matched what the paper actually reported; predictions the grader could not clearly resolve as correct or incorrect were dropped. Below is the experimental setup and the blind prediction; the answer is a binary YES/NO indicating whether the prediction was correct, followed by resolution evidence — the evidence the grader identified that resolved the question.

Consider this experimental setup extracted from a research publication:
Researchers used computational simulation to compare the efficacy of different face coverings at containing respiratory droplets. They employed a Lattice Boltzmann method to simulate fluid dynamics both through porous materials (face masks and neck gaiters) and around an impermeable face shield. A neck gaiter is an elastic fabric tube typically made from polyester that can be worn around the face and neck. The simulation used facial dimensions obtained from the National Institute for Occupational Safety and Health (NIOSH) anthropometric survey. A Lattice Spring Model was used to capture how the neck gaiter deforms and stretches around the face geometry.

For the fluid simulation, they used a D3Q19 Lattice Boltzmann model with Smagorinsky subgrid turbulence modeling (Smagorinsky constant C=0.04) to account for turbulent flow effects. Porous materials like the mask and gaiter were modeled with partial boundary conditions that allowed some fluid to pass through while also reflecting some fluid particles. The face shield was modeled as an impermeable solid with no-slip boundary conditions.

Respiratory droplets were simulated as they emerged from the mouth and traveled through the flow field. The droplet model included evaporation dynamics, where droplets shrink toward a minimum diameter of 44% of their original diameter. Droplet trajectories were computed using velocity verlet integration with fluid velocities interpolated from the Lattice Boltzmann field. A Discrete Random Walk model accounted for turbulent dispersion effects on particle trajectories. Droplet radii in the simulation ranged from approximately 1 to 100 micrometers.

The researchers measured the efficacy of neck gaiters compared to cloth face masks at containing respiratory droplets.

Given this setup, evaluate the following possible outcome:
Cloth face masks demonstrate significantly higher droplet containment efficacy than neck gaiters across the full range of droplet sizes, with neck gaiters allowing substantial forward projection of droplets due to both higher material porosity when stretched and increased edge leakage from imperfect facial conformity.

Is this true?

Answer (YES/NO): NO